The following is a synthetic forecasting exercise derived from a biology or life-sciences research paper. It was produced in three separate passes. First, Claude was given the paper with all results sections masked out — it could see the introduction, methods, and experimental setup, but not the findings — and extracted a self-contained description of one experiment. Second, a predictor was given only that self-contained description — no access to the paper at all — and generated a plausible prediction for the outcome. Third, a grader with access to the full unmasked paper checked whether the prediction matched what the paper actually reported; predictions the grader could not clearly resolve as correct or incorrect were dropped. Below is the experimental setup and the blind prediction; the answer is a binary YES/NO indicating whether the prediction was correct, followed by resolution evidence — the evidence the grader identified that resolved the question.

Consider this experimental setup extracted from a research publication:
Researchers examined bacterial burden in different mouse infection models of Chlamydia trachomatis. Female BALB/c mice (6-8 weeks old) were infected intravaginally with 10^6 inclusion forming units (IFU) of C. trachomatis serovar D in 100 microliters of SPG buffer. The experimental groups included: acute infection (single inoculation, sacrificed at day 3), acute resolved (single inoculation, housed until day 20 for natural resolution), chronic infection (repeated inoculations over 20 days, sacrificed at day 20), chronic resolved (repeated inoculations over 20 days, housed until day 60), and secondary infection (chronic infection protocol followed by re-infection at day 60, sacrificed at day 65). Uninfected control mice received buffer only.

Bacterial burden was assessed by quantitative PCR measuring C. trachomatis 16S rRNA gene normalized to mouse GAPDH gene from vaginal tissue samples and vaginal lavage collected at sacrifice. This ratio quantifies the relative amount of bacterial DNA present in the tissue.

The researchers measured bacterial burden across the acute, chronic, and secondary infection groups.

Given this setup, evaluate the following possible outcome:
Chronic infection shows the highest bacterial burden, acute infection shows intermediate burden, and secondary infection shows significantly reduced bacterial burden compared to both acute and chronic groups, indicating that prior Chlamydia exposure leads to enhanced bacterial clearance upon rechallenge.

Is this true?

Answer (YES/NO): NO